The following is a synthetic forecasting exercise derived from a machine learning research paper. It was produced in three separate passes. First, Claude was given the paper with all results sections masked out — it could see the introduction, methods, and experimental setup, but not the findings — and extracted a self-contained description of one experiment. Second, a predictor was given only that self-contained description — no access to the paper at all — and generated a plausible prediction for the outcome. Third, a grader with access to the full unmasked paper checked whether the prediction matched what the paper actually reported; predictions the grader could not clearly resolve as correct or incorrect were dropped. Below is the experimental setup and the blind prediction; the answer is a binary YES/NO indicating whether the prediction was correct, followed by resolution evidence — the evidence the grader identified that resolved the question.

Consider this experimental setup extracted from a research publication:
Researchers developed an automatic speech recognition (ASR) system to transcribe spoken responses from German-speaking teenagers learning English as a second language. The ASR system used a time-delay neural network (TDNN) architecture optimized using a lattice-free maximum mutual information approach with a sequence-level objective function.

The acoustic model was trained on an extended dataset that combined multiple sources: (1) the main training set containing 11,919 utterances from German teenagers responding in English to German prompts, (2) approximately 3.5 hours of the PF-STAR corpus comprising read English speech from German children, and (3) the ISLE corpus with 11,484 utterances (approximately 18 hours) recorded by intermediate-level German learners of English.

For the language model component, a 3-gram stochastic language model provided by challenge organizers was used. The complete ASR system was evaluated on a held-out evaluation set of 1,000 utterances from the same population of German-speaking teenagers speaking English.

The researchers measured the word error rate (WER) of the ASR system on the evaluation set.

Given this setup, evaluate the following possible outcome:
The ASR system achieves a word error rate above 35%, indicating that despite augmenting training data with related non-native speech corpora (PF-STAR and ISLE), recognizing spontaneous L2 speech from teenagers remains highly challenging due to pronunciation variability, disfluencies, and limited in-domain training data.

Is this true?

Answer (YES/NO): NO